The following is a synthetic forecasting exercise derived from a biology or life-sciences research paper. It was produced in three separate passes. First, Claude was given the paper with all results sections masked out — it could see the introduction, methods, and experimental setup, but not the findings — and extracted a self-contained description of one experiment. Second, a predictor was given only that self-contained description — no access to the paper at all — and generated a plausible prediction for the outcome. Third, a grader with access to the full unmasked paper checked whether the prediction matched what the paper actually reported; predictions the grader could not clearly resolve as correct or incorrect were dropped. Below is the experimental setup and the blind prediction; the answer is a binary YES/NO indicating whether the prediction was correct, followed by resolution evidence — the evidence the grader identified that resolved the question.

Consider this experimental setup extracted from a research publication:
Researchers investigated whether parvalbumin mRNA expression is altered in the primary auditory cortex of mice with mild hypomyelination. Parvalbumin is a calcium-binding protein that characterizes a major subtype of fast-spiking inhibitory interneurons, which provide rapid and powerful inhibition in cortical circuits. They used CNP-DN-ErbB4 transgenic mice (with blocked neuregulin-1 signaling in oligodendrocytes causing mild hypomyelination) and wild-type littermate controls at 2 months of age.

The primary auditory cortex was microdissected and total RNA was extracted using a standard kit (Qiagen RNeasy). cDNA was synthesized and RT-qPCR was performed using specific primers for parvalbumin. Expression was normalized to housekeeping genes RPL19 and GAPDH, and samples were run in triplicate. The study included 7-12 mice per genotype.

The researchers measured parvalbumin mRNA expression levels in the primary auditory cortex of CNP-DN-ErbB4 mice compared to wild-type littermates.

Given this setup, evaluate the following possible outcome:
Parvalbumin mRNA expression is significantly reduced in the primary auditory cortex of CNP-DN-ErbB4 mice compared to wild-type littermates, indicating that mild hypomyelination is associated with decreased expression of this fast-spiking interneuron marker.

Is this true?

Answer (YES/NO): YES